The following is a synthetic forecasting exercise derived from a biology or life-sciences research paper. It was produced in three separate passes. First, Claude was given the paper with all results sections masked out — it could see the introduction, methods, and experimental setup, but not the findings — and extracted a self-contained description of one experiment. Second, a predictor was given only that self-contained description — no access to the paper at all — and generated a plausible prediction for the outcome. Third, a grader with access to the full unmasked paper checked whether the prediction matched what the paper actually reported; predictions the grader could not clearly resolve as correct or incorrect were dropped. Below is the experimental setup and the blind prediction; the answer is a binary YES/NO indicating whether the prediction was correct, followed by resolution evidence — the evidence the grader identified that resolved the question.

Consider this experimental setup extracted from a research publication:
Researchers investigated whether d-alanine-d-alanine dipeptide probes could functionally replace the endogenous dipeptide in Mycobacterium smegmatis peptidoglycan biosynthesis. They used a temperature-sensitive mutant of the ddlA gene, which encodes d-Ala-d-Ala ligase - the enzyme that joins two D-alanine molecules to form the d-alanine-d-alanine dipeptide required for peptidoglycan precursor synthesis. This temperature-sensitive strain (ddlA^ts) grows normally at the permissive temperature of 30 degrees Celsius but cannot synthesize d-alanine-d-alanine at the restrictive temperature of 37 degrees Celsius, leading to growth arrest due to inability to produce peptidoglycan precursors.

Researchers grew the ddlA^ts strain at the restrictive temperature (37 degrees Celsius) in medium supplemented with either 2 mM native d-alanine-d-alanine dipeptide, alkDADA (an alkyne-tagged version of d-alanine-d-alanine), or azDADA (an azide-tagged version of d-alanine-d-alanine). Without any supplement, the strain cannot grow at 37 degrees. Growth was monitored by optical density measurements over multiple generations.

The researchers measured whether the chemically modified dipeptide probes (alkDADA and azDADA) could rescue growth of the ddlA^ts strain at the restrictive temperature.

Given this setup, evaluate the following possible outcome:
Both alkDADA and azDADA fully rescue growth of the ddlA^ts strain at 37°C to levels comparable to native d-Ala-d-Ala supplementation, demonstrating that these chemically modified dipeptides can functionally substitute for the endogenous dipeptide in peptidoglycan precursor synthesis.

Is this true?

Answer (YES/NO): NO